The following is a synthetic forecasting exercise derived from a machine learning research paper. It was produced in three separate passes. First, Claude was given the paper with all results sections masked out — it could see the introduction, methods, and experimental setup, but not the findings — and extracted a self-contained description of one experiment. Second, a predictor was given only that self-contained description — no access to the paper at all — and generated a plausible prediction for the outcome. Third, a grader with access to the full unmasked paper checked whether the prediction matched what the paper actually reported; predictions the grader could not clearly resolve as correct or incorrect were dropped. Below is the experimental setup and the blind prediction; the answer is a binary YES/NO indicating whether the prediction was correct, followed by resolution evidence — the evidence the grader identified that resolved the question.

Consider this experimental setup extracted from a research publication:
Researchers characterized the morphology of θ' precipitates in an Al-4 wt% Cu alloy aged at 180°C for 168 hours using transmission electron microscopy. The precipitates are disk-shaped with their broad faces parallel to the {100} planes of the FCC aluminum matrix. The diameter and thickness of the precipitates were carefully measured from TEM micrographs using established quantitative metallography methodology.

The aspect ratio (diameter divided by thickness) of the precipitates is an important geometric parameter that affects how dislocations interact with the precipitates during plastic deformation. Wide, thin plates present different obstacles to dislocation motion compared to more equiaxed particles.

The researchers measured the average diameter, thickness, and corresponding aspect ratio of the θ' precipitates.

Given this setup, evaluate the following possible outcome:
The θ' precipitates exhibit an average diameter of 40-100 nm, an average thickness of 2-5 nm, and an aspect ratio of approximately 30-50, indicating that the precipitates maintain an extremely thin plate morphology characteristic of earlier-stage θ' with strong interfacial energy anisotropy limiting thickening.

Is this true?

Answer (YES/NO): NO